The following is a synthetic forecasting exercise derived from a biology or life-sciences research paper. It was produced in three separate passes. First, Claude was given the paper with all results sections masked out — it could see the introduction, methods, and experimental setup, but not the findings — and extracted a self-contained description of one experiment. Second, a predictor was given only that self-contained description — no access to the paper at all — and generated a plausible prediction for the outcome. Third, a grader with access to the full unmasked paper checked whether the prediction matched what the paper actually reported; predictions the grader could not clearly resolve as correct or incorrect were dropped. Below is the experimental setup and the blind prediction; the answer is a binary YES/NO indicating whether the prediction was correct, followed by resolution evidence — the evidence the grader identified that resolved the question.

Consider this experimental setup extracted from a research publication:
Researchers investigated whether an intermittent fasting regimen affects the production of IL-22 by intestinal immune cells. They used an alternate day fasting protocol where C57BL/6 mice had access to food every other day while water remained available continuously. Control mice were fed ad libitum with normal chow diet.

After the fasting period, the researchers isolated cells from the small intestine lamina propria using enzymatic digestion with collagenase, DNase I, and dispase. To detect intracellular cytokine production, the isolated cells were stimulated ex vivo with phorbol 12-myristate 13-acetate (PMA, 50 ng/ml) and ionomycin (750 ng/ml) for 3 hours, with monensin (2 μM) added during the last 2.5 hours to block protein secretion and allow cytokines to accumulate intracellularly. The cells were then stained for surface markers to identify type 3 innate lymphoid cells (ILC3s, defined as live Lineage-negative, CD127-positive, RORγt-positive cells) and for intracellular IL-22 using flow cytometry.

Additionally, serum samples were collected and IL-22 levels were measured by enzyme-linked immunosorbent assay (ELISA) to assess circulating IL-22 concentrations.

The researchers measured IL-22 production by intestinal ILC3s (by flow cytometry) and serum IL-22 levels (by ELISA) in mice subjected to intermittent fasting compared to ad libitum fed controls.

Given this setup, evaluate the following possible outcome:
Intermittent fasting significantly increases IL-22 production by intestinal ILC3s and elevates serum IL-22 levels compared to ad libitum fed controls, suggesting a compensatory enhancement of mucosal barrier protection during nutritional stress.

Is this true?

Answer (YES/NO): YES